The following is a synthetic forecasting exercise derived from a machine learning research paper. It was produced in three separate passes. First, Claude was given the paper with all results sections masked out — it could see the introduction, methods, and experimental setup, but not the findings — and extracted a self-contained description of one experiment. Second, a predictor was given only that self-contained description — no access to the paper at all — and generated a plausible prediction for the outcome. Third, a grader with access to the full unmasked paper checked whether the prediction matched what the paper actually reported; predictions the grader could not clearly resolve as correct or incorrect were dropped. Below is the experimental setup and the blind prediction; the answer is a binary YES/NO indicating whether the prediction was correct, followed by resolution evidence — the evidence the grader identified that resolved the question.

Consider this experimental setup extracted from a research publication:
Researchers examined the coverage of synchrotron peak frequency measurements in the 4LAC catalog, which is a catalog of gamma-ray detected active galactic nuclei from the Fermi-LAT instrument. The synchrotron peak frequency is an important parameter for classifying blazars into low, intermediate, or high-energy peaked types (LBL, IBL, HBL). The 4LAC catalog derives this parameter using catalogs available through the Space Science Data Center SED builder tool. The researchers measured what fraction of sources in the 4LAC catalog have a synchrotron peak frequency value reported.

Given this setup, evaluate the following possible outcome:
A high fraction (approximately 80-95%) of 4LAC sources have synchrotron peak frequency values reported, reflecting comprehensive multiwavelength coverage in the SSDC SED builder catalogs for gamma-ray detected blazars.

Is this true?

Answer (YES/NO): NO